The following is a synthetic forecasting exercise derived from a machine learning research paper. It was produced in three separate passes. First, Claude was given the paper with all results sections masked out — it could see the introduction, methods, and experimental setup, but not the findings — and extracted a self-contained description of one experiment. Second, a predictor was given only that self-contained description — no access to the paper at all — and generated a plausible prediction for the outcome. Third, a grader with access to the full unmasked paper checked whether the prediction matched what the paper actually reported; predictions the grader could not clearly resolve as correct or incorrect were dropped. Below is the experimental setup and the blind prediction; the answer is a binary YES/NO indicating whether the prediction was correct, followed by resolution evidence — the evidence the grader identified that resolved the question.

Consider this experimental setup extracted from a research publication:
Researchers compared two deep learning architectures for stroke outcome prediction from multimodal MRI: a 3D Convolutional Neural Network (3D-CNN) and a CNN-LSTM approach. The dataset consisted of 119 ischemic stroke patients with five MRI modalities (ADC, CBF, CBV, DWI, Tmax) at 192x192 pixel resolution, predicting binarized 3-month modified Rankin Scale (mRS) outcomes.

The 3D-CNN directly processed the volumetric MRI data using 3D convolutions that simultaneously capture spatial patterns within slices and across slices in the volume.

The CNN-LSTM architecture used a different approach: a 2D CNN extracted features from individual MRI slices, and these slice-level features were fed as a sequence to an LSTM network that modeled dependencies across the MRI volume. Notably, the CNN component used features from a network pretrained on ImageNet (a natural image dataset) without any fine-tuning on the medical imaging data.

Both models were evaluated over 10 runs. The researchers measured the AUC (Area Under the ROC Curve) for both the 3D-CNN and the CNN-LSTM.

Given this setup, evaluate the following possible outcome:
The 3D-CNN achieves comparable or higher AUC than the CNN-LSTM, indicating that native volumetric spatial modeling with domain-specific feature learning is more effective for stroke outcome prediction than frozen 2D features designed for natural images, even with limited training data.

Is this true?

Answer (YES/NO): YES